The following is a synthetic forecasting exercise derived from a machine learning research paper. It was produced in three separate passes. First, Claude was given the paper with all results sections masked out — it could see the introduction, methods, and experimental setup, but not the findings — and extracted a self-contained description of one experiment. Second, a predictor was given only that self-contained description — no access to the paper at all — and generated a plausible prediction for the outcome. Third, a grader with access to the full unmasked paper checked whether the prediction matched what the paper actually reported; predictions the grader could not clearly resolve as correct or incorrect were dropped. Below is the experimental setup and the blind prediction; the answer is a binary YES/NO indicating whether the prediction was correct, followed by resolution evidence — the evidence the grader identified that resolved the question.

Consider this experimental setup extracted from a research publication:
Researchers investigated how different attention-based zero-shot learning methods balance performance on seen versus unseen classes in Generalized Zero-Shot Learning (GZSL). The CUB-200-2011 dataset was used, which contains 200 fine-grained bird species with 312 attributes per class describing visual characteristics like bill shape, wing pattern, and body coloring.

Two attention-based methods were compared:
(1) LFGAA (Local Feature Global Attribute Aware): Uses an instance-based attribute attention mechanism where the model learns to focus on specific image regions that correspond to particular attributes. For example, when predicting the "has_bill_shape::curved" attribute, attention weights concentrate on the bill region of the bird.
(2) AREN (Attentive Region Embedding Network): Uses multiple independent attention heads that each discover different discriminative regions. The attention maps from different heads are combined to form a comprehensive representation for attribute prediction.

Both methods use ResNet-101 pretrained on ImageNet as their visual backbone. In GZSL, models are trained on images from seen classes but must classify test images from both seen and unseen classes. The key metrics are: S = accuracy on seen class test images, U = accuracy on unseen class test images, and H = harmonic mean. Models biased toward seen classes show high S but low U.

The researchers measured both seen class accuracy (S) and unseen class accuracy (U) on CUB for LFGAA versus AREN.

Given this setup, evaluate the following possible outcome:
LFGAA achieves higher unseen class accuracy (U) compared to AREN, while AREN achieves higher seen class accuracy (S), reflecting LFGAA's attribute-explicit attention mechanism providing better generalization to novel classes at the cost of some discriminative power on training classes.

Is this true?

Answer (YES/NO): NO